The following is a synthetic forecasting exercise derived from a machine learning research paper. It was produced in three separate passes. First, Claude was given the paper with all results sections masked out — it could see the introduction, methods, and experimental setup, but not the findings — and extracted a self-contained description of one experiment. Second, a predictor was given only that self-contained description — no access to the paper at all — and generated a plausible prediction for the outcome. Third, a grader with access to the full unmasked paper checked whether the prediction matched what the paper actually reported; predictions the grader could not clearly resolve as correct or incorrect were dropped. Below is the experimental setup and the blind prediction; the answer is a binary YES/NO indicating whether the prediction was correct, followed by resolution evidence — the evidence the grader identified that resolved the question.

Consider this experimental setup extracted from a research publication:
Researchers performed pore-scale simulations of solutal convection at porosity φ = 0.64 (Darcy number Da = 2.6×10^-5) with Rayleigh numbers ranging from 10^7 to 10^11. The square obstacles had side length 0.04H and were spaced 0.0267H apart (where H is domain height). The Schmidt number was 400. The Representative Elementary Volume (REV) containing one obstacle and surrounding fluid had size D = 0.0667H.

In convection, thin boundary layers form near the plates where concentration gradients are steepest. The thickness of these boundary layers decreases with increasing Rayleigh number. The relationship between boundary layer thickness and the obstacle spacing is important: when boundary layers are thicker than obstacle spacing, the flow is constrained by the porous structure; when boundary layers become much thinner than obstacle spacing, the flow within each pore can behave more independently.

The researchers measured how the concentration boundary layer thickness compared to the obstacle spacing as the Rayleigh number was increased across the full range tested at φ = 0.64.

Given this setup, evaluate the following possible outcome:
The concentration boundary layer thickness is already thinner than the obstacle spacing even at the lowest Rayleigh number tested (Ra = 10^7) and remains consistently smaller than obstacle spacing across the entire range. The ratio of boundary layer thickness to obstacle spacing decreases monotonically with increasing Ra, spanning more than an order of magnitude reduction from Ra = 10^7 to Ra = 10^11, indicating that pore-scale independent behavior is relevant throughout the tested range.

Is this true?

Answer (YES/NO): NO